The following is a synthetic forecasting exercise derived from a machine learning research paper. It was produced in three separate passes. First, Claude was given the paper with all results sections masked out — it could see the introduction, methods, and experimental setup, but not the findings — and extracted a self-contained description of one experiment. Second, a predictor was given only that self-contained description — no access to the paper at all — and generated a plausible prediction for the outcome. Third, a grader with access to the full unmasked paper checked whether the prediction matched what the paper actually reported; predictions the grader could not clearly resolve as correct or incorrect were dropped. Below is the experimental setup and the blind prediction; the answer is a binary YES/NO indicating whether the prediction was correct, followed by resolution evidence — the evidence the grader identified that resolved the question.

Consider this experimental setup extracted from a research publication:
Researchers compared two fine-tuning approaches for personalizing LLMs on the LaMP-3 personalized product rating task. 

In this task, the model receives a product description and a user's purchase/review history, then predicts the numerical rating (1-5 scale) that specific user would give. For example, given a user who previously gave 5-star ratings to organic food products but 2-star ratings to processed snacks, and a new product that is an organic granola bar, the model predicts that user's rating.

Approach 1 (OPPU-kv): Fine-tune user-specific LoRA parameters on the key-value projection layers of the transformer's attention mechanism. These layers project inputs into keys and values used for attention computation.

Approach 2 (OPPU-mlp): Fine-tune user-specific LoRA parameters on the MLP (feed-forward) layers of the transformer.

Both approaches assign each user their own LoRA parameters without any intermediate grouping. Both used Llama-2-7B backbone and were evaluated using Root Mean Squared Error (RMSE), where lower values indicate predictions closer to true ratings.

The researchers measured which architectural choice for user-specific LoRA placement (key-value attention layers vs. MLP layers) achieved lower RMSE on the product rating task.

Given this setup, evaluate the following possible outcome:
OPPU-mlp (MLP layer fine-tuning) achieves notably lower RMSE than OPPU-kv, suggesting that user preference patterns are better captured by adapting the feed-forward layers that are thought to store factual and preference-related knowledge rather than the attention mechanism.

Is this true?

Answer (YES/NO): NO